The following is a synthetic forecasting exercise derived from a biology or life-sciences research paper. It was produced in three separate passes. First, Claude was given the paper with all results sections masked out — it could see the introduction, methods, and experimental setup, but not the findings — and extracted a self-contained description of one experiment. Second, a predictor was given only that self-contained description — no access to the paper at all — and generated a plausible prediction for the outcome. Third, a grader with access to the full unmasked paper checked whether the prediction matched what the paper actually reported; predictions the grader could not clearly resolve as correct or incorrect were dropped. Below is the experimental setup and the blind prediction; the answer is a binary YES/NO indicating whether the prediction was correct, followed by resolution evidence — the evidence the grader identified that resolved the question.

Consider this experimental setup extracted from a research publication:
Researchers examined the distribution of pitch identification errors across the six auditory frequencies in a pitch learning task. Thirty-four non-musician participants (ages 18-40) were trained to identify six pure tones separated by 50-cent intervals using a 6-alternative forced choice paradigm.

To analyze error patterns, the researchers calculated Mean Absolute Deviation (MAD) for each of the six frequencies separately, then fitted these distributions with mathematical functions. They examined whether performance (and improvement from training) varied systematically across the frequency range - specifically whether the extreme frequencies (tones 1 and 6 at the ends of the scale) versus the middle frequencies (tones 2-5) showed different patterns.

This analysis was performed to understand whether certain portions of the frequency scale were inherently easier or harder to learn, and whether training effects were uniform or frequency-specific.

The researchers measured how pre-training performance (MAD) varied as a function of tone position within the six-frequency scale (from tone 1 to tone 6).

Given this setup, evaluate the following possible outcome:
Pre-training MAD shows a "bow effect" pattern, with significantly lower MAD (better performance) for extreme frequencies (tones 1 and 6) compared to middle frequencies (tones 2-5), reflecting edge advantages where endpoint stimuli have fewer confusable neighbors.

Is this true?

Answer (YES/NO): NO